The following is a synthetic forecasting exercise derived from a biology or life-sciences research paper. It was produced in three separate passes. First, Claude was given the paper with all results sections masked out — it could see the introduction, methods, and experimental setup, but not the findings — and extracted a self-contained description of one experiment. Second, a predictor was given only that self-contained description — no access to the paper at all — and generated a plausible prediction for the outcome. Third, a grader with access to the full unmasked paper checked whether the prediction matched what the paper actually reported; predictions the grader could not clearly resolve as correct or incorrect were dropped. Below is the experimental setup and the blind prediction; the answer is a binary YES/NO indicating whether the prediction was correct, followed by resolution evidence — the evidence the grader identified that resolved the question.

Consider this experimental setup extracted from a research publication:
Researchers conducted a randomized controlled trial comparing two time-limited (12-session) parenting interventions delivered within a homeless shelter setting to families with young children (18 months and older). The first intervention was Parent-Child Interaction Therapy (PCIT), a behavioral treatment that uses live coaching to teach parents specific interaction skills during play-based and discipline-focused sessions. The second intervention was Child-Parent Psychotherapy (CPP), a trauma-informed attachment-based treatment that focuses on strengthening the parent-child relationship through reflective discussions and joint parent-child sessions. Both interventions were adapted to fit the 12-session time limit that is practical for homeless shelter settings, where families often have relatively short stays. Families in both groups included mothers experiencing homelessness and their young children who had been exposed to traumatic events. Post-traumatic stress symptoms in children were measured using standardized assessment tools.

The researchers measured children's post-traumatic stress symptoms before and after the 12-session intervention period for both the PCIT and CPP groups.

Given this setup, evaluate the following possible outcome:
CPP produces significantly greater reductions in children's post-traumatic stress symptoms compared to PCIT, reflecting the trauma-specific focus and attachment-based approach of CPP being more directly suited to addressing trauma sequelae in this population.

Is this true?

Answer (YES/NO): NO